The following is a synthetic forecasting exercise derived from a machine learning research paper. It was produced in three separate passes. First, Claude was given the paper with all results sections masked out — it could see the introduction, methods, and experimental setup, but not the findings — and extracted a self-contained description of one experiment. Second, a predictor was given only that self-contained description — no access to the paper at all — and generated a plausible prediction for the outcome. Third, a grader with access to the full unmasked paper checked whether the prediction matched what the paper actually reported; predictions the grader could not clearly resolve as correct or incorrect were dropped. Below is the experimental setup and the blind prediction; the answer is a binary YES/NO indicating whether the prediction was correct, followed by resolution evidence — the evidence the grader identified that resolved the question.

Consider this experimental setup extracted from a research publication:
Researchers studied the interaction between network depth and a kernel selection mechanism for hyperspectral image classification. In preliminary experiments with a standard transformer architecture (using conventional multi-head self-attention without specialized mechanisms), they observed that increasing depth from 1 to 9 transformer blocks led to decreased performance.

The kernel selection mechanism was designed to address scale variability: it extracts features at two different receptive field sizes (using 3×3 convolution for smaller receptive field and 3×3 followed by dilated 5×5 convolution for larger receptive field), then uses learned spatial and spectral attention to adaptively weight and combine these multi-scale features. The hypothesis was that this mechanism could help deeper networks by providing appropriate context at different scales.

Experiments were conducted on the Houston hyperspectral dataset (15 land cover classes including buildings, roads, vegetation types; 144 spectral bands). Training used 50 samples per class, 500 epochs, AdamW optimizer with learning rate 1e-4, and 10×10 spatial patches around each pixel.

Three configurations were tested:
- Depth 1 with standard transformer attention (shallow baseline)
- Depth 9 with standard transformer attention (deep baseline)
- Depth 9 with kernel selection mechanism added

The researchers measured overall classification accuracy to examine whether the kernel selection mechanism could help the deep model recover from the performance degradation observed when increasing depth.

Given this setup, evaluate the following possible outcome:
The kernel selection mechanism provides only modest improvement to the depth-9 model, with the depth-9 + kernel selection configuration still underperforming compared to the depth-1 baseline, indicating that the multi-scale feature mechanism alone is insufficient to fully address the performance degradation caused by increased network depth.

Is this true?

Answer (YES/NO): NO